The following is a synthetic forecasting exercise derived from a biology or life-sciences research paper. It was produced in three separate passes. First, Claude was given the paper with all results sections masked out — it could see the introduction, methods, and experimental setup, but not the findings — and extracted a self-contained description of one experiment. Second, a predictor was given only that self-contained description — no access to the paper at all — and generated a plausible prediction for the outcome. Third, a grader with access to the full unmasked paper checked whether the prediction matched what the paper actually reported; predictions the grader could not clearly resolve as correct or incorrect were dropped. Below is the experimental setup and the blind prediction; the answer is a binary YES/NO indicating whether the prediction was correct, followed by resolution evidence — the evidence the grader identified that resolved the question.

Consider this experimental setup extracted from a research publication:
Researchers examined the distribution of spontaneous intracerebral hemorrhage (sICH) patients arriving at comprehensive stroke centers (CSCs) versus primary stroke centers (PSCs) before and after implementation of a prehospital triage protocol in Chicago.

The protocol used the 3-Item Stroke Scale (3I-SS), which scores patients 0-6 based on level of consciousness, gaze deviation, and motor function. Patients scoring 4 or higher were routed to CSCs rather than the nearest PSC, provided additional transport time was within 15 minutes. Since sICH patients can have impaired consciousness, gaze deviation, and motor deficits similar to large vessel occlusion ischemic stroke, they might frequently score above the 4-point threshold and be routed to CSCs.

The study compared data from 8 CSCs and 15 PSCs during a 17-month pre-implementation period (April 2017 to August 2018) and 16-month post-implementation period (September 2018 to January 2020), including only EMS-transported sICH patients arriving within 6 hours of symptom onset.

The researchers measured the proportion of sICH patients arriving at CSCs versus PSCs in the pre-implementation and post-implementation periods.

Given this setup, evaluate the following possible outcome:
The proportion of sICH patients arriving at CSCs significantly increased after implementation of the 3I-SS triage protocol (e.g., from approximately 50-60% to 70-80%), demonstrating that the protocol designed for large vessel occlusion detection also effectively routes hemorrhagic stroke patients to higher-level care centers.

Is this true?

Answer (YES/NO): NO